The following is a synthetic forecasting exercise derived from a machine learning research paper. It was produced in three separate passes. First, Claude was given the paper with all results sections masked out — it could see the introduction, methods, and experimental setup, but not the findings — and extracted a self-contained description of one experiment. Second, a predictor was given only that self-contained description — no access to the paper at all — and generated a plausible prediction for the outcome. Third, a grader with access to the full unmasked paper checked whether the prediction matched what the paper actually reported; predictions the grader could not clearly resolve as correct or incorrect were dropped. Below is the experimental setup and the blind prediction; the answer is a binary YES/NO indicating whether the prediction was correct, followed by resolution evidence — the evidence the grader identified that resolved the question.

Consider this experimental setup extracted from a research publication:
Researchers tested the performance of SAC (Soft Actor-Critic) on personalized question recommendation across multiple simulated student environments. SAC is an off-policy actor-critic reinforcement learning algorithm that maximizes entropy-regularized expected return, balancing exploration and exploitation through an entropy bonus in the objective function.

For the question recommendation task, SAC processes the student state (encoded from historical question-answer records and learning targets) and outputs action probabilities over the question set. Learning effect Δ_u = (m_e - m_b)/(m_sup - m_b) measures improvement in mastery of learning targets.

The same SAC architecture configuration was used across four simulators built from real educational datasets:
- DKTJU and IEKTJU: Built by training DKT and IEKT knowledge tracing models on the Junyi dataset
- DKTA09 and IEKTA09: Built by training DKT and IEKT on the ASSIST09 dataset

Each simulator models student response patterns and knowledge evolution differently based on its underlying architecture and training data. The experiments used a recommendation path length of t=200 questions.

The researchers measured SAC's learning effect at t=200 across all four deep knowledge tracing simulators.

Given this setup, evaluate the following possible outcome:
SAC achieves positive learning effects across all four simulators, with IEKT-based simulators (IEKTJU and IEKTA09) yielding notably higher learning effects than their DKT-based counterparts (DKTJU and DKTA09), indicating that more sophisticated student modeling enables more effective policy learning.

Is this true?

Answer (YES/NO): NO